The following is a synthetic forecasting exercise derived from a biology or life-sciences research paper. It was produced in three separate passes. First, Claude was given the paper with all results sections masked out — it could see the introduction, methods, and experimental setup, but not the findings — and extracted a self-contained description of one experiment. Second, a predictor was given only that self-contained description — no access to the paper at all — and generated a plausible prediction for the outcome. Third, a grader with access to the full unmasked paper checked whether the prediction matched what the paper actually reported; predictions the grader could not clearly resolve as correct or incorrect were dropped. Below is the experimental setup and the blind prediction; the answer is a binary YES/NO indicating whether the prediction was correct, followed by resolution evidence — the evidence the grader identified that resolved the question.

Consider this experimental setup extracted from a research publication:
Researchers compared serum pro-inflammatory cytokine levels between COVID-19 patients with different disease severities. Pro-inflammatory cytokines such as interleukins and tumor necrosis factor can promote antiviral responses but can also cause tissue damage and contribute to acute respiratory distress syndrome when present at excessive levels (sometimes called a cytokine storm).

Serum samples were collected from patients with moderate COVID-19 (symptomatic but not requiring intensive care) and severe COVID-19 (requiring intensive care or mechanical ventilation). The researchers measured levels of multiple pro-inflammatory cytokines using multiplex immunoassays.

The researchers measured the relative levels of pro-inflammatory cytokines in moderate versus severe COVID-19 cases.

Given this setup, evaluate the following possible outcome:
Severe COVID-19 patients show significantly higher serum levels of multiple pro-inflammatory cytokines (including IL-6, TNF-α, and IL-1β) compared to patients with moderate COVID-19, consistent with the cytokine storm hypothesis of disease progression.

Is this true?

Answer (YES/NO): NO